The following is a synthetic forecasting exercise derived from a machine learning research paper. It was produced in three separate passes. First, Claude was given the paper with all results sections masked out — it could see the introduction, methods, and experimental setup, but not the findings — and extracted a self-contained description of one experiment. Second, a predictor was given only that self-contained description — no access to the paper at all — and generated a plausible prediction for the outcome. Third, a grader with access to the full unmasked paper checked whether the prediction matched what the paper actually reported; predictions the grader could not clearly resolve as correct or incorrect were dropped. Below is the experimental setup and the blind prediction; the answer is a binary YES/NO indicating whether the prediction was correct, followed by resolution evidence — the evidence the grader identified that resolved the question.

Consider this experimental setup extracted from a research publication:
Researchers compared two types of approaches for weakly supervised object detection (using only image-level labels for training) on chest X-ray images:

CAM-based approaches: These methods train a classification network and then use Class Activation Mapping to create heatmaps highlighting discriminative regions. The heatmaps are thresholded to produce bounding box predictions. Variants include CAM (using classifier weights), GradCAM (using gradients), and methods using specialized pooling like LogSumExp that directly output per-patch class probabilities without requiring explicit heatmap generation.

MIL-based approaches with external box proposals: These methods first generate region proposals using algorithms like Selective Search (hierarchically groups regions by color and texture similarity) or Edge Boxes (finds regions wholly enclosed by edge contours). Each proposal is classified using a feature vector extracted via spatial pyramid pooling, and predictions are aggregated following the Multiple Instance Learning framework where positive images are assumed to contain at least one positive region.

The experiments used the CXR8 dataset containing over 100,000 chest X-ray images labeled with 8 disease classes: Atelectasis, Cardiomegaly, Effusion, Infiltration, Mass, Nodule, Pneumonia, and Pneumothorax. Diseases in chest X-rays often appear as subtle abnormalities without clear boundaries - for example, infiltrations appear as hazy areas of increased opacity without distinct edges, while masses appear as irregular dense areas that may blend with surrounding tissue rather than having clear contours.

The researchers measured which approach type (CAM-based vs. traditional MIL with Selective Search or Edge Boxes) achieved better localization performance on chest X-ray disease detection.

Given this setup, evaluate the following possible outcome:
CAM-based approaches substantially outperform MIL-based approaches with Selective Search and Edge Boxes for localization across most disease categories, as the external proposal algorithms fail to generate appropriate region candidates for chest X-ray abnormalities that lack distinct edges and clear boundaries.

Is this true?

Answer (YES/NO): YES